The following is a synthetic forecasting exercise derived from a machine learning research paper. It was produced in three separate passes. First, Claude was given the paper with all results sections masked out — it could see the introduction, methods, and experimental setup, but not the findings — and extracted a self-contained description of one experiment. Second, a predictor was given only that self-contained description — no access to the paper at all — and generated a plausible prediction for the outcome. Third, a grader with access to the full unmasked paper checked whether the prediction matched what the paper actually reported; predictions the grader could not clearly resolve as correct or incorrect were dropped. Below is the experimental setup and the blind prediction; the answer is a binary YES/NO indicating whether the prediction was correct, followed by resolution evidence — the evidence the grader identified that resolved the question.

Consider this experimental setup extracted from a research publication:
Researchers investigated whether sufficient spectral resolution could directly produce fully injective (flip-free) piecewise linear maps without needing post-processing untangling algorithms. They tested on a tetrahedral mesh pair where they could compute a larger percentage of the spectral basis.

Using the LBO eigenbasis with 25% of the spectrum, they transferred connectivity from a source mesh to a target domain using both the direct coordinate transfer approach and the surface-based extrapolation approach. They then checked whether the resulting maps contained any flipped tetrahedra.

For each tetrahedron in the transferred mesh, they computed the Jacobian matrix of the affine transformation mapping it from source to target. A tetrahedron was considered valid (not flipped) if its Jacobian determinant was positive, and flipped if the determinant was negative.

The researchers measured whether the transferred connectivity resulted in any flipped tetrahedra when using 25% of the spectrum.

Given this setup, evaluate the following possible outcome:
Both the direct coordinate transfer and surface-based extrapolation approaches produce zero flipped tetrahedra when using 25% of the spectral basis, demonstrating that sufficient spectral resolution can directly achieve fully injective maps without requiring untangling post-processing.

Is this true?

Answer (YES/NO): YES